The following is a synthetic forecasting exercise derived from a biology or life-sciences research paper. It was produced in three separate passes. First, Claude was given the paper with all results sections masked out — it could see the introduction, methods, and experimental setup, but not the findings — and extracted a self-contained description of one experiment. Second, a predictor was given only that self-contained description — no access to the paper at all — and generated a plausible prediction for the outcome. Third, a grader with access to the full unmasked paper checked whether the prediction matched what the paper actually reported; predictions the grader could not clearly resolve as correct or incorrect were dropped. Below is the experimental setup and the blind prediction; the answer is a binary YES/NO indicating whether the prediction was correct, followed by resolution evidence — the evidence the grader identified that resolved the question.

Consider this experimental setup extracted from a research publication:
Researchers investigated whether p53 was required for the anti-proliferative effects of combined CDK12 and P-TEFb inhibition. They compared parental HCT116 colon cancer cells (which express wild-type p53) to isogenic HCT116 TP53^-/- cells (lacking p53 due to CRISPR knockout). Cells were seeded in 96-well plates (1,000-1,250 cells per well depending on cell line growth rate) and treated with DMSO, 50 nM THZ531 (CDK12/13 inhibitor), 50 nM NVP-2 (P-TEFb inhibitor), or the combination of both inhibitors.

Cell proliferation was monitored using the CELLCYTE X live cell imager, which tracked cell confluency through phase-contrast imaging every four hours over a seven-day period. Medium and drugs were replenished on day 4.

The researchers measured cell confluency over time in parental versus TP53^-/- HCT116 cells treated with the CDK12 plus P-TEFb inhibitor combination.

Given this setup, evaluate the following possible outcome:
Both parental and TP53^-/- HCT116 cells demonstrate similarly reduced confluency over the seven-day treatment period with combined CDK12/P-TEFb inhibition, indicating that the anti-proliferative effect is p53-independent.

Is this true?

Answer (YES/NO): YES